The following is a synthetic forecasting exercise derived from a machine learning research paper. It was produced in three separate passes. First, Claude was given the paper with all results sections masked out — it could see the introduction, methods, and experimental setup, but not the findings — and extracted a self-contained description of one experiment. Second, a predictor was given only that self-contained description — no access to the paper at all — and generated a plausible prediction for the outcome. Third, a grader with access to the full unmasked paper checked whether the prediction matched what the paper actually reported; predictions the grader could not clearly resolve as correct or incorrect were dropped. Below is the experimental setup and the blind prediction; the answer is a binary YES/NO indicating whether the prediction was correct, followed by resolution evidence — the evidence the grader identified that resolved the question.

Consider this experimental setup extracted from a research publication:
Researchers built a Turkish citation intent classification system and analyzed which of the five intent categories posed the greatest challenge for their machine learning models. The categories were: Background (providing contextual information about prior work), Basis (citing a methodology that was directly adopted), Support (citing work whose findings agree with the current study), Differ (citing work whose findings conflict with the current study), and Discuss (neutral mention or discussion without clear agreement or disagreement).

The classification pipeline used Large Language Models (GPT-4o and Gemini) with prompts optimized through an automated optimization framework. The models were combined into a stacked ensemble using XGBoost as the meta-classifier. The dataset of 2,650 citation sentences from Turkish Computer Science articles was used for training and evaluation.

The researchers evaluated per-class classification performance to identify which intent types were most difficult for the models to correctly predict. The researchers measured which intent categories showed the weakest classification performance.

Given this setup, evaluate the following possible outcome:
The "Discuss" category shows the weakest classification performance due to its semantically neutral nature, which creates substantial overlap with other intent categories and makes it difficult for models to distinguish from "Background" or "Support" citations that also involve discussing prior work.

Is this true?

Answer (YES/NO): NO